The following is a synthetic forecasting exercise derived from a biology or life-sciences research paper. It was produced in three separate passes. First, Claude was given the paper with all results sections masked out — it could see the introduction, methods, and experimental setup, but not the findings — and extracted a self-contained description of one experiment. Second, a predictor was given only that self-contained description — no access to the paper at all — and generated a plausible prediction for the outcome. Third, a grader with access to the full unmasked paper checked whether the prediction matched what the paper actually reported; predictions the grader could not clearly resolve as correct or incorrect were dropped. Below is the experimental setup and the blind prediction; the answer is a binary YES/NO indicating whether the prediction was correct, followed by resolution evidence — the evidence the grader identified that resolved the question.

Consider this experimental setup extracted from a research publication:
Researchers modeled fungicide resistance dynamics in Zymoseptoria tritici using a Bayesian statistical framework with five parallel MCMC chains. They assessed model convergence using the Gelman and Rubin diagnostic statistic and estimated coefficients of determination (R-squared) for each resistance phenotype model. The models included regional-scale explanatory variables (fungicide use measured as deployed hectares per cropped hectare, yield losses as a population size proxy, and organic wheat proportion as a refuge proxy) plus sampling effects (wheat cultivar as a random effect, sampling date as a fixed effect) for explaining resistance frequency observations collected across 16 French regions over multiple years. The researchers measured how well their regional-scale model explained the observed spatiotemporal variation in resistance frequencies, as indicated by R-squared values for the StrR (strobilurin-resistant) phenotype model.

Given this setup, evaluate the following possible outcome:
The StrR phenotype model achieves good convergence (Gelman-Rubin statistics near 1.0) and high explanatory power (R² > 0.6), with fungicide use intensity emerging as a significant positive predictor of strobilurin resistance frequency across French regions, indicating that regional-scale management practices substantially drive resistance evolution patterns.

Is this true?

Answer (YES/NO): YES